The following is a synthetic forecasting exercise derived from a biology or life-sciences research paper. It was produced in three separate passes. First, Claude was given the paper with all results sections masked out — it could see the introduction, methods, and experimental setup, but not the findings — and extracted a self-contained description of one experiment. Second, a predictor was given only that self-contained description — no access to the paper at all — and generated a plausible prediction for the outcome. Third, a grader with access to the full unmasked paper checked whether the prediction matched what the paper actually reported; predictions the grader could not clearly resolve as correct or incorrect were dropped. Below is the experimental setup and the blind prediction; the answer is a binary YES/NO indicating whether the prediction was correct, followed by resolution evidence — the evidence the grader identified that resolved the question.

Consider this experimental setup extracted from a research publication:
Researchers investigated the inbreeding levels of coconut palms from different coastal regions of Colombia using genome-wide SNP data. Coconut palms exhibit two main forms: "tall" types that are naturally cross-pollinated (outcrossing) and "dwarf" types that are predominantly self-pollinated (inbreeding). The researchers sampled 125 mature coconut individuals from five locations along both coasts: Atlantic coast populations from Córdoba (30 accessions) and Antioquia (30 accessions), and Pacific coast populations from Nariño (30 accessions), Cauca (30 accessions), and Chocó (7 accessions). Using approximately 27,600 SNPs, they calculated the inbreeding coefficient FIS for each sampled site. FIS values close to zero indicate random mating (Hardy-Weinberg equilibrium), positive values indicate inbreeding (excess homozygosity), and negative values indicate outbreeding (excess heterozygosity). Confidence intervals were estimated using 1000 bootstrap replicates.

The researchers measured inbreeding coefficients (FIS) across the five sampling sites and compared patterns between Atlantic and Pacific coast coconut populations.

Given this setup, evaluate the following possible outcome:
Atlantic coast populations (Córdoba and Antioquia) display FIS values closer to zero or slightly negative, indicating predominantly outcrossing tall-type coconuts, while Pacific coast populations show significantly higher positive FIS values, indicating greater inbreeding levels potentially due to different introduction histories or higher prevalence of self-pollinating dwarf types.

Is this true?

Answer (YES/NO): YES